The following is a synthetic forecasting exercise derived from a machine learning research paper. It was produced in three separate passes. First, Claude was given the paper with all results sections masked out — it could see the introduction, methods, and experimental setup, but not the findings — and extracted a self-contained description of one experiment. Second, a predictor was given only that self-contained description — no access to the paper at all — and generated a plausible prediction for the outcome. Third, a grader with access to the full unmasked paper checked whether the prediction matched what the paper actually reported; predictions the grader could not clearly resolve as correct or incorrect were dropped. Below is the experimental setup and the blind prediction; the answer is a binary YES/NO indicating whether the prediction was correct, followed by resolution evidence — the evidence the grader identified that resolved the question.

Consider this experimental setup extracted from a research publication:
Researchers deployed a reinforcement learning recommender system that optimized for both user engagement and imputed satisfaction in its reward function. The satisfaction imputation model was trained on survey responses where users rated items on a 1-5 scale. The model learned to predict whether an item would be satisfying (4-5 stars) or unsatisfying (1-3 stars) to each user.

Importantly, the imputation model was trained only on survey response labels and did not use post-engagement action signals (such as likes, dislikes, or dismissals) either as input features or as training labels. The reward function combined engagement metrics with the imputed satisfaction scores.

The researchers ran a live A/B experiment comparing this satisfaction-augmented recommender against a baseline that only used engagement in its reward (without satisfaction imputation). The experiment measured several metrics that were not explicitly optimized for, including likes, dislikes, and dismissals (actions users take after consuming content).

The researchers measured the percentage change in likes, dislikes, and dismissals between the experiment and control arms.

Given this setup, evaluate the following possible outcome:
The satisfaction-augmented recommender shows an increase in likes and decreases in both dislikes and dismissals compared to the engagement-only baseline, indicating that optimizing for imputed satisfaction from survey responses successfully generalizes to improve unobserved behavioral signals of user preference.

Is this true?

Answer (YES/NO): YES